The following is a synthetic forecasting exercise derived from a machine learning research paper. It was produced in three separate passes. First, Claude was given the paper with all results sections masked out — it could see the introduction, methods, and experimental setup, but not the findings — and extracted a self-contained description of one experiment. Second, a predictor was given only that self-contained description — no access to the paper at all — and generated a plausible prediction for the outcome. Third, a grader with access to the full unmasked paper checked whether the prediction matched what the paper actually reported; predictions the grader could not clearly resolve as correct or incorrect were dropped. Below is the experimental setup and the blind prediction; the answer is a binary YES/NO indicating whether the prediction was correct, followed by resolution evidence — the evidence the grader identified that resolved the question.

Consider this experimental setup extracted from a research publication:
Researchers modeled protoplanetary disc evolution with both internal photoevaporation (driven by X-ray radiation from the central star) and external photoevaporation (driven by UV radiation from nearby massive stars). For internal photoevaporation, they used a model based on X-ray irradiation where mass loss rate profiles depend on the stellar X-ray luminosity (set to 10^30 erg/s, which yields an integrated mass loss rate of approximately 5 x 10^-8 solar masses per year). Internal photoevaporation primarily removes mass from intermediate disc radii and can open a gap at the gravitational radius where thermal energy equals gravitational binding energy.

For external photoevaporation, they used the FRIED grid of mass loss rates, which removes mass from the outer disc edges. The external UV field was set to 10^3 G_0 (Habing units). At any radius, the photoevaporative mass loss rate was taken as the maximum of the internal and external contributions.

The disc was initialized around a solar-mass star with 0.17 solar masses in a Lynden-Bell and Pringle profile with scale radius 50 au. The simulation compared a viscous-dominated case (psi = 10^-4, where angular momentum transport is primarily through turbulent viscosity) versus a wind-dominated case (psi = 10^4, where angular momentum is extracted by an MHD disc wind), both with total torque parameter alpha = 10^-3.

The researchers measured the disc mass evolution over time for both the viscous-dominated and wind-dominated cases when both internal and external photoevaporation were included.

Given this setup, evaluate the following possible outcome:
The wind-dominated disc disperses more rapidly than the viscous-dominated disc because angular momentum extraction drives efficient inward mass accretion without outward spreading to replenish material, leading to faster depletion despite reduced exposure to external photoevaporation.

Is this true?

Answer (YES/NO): NO